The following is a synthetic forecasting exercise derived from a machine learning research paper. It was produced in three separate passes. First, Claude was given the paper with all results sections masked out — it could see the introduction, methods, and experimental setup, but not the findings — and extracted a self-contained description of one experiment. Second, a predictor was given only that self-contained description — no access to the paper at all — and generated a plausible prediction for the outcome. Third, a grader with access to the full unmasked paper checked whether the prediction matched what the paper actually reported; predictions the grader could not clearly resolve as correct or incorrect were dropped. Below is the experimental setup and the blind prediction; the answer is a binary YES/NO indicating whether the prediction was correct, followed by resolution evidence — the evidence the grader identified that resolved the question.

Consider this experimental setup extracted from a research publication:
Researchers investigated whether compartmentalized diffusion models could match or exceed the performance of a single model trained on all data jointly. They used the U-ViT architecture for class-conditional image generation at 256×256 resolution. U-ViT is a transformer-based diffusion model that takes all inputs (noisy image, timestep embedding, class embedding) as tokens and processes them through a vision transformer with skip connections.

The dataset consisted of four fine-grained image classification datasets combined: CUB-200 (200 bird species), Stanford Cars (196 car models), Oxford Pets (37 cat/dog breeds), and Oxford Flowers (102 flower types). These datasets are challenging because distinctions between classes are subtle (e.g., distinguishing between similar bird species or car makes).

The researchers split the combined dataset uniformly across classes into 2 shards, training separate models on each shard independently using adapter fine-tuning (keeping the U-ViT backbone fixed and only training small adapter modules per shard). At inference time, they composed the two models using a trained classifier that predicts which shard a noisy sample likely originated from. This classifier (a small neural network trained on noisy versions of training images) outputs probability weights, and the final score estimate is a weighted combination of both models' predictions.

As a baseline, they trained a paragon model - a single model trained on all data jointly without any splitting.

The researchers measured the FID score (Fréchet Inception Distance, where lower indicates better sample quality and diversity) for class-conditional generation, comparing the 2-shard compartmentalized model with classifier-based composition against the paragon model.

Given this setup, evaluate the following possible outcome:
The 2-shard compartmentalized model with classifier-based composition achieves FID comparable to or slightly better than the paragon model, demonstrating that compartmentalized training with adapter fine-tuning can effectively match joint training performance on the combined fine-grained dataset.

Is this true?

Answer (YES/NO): YES